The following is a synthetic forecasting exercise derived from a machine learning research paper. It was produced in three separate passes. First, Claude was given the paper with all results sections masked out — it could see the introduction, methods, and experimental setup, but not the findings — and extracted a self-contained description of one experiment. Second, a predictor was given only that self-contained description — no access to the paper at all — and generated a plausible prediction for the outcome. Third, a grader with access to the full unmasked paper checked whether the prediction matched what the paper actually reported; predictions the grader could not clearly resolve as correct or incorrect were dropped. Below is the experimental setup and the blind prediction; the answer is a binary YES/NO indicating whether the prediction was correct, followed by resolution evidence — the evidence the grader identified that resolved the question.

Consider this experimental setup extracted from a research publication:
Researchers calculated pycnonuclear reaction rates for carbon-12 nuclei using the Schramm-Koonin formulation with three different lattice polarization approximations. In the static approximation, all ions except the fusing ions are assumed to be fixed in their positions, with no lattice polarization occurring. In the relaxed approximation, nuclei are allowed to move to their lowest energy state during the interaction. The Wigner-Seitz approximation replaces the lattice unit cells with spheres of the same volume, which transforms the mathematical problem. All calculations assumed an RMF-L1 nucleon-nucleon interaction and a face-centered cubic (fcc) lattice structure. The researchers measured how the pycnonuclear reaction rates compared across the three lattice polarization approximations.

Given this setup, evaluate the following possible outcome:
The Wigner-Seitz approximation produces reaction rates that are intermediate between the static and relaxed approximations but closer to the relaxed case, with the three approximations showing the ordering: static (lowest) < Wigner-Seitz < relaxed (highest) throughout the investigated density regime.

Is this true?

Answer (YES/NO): NO